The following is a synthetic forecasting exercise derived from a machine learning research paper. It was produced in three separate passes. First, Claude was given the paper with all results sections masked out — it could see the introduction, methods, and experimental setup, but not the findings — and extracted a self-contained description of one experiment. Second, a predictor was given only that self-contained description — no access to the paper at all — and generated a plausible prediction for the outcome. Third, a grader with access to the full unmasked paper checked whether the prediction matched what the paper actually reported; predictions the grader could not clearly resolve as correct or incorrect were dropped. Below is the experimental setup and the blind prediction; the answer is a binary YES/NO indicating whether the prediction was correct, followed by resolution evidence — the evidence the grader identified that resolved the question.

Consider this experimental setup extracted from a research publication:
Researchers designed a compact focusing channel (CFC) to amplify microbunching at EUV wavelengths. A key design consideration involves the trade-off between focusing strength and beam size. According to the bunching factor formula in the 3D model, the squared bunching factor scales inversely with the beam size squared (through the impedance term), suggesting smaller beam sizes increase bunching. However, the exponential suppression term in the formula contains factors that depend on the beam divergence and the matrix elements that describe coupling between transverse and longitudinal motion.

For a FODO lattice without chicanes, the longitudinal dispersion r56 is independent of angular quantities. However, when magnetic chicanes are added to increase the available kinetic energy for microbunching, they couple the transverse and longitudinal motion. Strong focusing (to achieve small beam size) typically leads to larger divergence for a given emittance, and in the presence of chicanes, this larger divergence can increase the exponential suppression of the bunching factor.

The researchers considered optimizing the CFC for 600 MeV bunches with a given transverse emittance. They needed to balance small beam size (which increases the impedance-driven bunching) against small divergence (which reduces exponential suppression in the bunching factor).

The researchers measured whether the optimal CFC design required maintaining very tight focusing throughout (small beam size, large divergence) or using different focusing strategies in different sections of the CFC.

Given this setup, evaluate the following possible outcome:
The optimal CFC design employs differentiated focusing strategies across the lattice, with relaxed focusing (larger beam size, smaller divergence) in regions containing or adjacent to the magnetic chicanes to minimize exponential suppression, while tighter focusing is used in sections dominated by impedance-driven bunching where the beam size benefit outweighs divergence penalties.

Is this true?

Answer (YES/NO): YES